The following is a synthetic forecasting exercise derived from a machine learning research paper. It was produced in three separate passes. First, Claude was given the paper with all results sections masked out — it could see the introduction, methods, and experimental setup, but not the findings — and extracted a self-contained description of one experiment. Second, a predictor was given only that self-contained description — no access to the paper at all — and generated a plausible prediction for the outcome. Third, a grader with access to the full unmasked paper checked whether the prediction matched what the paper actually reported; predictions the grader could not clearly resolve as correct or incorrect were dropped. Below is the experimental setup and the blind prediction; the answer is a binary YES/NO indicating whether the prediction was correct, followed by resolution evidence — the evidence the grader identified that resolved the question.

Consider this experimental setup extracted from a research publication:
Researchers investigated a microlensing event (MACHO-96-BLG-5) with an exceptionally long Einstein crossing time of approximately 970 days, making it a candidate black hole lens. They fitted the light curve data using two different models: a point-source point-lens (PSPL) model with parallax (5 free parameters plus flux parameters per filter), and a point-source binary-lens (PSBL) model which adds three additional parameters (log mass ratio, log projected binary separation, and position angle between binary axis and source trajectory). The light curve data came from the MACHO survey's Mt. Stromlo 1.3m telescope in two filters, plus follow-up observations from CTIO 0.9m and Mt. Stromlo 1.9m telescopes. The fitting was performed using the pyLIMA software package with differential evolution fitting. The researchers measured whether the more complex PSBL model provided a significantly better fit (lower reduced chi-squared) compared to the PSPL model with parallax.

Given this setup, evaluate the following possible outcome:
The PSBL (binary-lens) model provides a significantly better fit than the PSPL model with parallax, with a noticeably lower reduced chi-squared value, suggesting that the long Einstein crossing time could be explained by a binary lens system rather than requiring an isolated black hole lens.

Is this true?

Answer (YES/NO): NO